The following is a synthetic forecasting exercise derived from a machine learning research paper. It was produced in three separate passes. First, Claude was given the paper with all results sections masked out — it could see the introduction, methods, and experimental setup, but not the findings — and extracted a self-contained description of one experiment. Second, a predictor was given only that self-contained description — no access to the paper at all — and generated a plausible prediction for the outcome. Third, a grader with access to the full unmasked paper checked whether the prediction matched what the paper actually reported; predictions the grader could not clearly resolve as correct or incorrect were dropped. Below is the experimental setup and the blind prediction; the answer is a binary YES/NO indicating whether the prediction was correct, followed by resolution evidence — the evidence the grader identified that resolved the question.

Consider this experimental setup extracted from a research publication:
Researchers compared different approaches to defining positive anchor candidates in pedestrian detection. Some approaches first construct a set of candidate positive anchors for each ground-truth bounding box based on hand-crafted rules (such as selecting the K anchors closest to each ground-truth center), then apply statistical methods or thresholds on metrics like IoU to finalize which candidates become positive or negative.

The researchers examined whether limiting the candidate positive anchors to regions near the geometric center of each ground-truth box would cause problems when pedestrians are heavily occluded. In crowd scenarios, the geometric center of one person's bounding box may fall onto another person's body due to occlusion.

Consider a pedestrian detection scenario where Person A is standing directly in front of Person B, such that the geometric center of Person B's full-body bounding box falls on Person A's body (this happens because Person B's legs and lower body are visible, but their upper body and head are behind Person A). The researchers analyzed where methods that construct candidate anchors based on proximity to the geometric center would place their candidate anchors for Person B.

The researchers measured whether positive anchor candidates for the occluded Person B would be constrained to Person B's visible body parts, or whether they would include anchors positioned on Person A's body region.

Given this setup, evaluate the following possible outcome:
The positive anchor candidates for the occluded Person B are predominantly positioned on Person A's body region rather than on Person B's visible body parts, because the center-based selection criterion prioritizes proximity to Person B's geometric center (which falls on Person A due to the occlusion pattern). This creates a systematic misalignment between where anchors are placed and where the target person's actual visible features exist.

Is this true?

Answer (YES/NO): NO